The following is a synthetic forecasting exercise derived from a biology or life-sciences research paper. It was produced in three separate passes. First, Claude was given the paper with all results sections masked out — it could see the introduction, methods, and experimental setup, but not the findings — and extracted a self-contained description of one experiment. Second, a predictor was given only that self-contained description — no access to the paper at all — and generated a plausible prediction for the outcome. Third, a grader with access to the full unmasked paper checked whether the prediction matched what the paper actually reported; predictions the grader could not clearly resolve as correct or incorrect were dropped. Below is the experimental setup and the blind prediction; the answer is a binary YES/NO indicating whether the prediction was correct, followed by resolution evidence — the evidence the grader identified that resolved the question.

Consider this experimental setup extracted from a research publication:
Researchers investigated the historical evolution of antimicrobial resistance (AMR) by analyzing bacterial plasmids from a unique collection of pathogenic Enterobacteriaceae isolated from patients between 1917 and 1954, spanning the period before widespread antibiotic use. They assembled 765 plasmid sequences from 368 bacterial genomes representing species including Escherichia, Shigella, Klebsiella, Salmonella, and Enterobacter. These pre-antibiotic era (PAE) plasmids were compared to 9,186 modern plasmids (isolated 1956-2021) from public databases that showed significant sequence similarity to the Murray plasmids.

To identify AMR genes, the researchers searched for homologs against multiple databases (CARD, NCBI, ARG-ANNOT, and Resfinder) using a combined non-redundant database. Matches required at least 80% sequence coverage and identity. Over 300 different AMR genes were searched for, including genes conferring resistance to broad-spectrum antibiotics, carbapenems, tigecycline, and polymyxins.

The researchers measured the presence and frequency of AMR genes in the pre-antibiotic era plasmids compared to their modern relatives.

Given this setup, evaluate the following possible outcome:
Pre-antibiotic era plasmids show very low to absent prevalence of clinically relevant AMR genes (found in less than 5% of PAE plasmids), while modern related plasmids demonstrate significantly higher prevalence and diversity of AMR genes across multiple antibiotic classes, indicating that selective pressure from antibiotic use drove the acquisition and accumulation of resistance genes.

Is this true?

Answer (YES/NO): YES